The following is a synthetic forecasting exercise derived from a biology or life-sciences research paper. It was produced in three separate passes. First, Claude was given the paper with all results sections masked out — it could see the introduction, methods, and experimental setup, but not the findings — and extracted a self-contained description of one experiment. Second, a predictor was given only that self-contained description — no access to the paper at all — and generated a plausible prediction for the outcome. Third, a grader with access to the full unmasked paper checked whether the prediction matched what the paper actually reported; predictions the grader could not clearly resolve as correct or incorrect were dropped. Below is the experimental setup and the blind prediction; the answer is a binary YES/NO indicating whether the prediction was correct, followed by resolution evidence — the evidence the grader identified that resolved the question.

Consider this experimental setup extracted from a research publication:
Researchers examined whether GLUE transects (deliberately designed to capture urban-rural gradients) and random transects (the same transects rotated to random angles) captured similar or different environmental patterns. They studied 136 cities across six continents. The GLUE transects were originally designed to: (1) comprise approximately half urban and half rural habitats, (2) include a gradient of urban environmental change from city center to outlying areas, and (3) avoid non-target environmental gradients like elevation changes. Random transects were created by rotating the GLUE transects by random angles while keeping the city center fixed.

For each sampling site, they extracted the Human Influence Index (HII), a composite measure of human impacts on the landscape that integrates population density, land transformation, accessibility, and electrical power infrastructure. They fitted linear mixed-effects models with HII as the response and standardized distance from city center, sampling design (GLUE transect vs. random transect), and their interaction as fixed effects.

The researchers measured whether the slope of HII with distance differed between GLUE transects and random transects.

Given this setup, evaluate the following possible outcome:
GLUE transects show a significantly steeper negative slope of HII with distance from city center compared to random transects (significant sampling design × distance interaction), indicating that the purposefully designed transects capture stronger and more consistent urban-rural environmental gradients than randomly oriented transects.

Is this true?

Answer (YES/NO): NO